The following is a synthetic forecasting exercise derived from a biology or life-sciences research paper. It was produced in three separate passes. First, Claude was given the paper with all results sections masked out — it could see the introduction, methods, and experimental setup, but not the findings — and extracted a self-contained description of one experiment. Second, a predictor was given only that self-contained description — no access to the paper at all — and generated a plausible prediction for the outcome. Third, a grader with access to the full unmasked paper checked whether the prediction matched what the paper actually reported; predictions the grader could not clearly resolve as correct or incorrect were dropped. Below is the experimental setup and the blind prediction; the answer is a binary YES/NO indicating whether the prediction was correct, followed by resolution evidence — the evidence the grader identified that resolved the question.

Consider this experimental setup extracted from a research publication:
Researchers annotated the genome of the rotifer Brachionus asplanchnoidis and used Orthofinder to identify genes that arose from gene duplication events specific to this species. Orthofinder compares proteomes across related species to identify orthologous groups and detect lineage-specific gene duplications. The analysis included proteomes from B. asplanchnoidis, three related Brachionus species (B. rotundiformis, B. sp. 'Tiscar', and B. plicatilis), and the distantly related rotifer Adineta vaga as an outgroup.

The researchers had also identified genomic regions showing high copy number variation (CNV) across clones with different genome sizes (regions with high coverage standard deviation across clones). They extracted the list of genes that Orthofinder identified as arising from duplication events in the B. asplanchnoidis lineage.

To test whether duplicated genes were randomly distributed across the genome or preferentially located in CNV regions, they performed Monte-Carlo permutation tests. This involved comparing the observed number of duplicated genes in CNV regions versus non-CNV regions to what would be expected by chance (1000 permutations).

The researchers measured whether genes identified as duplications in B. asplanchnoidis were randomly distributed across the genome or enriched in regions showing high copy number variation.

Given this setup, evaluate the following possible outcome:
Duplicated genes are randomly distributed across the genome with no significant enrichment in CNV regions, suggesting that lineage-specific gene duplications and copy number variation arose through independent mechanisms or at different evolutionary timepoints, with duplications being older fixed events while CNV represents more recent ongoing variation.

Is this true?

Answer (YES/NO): NO